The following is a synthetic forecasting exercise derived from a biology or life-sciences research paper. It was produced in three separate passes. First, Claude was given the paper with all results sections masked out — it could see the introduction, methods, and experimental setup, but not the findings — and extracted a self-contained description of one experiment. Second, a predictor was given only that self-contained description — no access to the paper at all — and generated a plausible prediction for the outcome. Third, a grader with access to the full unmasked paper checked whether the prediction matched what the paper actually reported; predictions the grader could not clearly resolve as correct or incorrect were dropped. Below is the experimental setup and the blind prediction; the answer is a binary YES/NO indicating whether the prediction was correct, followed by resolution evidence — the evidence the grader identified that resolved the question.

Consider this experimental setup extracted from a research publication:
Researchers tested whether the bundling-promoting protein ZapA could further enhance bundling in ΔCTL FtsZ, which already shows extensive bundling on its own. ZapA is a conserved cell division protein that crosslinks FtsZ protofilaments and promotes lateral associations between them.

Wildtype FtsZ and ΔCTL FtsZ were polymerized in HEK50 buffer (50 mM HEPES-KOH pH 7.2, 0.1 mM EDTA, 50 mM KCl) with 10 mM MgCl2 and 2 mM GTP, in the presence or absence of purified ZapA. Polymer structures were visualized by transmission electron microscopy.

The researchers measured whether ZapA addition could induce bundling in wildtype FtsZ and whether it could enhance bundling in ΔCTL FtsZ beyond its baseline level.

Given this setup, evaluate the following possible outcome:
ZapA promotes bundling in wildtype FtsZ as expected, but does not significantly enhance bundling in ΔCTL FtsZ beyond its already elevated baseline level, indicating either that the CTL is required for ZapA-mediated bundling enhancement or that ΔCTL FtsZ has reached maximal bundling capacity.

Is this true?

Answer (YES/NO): NO